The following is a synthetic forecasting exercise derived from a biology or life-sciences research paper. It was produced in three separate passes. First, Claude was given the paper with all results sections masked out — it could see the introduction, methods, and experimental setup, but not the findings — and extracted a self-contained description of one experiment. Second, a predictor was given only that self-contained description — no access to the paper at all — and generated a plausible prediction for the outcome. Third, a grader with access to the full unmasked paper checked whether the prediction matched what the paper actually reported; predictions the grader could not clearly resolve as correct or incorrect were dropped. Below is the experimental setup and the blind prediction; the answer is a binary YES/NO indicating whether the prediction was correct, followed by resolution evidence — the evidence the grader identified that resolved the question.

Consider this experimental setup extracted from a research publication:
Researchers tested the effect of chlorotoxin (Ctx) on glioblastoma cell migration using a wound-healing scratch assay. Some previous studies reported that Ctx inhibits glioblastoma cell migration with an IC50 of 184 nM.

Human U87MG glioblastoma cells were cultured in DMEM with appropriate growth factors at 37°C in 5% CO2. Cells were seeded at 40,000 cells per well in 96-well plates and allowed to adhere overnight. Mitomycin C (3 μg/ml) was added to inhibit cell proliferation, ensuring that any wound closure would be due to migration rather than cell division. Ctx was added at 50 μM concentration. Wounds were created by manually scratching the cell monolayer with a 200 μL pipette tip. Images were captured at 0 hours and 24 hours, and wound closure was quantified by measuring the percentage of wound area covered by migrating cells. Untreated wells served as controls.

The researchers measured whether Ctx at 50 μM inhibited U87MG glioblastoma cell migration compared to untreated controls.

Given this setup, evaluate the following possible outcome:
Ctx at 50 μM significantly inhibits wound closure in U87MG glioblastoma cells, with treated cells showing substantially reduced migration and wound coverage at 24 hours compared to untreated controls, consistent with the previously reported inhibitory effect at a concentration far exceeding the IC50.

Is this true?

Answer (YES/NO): NO